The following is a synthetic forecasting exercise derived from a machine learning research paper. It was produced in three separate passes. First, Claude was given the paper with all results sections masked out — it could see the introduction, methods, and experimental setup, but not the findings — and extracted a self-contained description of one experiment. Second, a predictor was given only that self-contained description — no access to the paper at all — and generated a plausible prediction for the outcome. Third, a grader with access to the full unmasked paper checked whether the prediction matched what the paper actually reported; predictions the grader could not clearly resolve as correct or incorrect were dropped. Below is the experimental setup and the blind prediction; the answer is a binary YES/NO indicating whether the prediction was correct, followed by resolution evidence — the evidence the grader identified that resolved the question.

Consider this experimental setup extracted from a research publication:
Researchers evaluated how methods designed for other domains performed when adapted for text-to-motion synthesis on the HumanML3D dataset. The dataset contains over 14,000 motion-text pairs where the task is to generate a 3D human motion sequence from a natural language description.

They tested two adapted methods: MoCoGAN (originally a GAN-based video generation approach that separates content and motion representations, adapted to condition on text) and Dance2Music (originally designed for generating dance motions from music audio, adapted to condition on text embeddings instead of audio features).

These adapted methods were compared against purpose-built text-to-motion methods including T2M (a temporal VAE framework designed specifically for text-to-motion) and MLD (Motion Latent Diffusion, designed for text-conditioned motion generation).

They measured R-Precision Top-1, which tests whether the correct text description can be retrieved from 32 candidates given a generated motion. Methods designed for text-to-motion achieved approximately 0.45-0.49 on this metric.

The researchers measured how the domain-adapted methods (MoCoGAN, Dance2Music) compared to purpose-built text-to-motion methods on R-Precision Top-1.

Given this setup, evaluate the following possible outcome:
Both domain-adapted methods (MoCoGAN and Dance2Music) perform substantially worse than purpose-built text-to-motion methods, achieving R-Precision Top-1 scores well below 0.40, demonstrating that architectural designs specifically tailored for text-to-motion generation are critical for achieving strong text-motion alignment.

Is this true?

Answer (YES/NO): YES